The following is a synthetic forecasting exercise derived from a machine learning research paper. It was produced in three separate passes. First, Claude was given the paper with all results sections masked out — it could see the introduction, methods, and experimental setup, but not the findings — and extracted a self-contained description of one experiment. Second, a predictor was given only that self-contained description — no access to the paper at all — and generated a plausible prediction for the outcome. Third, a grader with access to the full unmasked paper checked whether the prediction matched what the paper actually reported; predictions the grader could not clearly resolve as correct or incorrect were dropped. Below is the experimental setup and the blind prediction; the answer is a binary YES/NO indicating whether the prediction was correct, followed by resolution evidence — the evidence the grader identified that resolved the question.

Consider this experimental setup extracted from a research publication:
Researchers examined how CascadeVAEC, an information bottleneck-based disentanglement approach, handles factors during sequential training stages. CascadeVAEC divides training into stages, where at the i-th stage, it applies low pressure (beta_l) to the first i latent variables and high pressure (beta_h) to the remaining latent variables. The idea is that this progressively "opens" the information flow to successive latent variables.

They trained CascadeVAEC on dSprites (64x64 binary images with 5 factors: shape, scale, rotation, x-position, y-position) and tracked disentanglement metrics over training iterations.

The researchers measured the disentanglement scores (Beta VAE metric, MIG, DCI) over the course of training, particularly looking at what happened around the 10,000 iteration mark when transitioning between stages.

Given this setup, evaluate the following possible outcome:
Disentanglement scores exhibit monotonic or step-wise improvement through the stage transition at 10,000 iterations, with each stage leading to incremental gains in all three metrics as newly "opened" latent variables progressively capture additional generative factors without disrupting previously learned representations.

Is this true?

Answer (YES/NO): NO